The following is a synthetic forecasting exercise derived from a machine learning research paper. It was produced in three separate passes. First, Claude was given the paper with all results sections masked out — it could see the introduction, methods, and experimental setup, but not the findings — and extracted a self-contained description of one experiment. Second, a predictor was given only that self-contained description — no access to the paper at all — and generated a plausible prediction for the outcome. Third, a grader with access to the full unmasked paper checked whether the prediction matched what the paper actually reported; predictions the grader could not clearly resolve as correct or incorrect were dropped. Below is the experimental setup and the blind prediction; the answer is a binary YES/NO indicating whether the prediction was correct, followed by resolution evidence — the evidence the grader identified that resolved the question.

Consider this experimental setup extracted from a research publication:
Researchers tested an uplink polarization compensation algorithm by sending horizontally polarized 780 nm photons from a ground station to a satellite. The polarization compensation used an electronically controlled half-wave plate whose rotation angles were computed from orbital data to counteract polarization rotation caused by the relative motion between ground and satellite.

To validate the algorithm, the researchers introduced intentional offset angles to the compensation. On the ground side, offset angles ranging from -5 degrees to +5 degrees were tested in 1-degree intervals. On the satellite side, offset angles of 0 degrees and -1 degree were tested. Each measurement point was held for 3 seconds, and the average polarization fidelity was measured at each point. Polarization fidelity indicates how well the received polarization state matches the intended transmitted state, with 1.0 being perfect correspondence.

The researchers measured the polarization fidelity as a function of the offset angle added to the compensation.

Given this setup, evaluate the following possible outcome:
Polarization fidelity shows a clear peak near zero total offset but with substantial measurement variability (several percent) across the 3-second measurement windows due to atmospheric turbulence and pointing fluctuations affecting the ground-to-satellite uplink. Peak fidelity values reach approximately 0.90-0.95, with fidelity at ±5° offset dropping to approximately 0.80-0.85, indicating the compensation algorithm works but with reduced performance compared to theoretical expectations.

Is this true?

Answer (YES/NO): NO